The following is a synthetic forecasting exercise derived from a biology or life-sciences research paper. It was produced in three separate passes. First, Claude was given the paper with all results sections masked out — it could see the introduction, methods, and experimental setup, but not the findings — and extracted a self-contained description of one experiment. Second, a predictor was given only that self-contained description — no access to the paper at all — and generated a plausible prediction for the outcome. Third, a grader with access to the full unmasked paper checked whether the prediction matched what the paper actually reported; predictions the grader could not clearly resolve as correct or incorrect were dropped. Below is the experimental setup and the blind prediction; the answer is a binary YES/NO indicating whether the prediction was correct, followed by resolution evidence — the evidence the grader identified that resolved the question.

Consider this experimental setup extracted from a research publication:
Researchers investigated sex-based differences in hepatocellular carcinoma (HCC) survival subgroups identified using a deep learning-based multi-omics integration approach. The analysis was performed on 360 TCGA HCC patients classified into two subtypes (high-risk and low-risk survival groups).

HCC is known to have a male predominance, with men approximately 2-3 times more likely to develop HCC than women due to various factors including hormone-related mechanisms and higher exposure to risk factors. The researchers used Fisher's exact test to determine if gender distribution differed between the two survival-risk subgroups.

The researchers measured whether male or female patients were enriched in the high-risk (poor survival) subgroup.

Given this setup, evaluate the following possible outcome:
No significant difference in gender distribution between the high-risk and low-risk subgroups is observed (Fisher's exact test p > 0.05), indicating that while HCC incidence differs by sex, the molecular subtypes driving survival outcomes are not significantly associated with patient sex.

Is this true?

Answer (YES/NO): YES